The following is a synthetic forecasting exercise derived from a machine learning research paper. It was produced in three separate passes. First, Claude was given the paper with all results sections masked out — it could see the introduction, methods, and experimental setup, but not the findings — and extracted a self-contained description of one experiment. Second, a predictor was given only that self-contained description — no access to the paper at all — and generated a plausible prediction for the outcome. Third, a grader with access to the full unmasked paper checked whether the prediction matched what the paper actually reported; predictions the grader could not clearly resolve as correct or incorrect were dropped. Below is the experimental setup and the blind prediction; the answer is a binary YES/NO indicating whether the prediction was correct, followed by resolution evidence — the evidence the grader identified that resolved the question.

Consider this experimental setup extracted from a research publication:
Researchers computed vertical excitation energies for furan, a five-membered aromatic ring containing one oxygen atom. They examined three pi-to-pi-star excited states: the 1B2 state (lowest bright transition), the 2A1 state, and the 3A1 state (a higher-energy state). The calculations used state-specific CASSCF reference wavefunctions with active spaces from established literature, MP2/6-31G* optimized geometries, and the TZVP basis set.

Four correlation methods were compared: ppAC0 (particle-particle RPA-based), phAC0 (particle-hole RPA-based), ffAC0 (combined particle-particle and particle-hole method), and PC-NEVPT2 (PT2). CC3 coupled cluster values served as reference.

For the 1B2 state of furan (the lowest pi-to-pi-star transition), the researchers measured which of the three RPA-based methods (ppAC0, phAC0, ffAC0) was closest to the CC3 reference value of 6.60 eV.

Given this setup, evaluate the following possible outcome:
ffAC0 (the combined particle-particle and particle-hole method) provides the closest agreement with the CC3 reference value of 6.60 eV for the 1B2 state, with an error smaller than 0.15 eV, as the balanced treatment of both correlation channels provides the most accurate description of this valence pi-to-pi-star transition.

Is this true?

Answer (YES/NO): NO